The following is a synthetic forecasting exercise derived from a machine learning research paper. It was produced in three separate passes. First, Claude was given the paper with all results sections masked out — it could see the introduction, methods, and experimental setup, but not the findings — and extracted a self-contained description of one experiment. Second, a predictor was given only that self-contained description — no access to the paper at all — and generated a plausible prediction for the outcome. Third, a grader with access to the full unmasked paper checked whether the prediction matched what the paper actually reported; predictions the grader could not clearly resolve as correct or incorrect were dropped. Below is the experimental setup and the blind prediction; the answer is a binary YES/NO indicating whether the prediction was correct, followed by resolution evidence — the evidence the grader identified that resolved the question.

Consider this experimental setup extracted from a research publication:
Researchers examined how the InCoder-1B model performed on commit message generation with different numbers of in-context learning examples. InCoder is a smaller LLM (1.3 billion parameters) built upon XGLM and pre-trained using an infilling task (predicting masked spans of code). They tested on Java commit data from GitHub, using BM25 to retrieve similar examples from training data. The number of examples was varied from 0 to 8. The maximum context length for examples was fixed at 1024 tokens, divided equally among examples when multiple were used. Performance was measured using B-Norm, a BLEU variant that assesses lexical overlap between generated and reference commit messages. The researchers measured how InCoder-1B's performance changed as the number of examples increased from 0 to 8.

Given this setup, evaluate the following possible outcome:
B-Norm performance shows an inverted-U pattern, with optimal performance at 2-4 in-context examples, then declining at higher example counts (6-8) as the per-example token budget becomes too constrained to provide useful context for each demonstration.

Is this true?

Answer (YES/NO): NO